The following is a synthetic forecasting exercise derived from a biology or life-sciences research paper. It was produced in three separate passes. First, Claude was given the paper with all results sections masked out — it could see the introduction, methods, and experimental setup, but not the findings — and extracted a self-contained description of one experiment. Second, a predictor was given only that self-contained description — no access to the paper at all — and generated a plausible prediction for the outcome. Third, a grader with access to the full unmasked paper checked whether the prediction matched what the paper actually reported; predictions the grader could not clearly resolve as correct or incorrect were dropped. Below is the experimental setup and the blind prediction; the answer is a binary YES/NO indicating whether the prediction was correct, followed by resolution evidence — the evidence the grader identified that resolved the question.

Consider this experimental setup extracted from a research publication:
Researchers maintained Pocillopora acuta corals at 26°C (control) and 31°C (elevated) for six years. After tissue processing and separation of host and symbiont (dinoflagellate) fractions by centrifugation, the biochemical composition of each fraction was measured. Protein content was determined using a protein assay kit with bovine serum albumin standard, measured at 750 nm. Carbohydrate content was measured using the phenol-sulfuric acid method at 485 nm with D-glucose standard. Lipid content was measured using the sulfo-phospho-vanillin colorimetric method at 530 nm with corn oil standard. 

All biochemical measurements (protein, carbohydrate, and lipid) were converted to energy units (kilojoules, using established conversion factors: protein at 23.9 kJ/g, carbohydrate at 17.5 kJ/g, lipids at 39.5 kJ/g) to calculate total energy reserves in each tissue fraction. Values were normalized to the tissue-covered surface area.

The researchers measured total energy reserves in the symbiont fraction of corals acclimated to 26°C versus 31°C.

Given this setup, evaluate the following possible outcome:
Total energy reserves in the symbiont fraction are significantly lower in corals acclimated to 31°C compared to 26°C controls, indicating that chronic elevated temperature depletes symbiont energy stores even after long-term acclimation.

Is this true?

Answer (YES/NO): NO